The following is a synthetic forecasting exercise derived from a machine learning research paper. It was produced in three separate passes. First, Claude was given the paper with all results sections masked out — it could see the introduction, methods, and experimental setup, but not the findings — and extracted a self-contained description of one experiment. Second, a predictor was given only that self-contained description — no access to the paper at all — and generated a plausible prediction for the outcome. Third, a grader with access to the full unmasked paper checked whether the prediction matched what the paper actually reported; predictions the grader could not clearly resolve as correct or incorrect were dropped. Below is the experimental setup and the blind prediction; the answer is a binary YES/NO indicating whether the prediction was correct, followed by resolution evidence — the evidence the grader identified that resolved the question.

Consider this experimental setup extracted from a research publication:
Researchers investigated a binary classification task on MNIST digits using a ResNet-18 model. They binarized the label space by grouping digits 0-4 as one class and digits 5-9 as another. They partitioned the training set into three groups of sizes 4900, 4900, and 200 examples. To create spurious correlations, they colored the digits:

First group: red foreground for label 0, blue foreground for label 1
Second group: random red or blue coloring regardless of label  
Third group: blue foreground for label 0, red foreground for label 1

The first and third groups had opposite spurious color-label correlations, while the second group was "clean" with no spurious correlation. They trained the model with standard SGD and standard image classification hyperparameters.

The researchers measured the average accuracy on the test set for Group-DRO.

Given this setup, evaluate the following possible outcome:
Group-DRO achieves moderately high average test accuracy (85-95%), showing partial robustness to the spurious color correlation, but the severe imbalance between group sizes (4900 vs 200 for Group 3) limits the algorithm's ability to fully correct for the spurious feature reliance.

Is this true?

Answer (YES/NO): NO